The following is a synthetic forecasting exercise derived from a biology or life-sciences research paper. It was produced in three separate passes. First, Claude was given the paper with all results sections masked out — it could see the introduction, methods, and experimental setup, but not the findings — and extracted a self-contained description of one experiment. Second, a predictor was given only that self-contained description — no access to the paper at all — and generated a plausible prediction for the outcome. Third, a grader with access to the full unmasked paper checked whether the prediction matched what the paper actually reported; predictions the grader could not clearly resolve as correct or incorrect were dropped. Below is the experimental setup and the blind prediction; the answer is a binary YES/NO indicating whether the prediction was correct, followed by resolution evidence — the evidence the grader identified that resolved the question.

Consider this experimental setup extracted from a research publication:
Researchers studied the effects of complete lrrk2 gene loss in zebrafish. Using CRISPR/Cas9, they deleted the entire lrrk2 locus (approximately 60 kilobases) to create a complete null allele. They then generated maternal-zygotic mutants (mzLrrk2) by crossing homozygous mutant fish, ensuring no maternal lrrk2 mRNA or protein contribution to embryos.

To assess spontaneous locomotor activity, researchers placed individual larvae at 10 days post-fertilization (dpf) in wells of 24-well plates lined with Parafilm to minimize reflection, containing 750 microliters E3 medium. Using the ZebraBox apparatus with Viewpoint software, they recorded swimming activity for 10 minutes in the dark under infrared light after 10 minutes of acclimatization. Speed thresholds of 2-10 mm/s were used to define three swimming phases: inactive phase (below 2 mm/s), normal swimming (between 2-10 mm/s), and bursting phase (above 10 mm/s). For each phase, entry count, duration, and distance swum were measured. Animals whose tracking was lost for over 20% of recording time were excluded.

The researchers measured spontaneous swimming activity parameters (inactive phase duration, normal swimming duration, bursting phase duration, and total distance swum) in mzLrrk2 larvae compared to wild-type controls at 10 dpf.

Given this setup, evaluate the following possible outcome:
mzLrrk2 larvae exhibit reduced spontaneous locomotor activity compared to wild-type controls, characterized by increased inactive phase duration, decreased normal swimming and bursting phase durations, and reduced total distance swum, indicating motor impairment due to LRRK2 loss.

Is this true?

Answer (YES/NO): NO